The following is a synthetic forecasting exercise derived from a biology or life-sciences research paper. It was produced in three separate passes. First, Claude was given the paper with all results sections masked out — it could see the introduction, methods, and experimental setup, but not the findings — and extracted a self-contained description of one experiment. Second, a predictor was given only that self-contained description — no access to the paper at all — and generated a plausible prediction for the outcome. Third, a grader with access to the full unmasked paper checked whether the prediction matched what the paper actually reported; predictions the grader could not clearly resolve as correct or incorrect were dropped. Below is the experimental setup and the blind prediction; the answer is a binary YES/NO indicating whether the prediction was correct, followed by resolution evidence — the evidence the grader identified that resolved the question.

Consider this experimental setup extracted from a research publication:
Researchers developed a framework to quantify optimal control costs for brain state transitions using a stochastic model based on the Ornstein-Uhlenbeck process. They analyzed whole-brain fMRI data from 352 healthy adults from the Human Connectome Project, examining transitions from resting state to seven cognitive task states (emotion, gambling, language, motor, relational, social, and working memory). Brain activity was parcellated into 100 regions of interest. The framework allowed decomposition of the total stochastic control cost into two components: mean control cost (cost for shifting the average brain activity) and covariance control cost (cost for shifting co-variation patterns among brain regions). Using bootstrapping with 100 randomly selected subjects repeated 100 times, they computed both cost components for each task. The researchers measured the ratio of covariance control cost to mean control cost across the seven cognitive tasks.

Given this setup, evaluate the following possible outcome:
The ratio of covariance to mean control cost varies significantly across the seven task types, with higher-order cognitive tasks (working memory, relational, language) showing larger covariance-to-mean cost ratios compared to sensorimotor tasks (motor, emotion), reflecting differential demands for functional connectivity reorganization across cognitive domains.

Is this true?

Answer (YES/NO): NO